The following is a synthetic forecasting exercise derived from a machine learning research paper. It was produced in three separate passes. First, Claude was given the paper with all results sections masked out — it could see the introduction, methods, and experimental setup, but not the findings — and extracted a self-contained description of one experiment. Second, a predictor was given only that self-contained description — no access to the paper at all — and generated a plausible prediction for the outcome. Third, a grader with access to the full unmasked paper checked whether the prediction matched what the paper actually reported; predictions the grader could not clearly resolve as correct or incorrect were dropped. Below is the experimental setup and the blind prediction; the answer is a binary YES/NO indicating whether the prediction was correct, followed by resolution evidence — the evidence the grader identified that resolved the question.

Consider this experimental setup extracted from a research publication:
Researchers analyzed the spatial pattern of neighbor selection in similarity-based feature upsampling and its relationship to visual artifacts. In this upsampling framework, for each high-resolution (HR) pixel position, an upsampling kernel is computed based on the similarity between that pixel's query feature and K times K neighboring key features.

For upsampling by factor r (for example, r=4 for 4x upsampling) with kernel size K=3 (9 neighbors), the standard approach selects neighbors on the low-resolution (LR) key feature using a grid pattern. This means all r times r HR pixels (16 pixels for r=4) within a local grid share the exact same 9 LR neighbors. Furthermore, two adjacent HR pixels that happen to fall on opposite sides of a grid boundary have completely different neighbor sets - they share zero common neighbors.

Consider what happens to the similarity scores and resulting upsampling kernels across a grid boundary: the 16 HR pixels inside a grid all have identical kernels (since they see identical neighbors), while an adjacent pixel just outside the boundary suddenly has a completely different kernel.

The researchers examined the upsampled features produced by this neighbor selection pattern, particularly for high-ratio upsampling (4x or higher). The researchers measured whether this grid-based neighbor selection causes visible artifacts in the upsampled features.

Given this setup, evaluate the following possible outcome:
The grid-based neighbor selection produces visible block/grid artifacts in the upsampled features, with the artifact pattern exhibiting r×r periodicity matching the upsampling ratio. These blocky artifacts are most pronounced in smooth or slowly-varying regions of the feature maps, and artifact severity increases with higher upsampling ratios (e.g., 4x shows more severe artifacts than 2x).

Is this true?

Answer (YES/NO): NO